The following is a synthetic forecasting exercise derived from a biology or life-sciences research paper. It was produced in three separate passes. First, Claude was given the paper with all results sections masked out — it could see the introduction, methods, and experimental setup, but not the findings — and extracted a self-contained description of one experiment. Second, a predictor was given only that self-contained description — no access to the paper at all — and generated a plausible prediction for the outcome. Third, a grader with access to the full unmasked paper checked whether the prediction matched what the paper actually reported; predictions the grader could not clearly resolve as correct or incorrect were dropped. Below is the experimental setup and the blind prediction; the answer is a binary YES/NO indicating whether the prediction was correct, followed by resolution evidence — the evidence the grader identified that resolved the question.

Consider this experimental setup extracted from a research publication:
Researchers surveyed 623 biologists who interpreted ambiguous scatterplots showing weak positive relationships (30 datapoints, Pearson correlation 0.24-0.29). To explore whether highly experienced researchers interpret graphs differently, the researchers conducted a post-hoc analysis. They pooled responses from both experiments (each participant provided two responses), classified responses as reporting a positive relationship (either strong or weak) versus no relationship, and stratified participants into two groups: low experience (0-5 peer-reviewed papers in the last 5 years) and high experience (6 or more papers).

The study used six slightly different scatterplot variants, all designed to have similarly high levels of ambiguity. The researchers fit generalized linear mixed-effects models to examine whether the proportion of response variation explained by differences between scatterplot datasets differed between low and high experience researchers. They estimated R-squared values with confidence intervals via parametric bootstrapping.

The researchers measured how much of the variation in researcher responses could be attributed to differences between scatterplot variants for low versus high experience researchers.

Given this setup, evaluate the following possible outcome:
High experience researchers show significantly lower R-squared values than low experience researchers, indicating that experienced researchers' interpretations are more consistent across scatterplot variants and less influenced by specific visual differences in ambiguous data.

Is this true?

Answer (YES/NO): NO